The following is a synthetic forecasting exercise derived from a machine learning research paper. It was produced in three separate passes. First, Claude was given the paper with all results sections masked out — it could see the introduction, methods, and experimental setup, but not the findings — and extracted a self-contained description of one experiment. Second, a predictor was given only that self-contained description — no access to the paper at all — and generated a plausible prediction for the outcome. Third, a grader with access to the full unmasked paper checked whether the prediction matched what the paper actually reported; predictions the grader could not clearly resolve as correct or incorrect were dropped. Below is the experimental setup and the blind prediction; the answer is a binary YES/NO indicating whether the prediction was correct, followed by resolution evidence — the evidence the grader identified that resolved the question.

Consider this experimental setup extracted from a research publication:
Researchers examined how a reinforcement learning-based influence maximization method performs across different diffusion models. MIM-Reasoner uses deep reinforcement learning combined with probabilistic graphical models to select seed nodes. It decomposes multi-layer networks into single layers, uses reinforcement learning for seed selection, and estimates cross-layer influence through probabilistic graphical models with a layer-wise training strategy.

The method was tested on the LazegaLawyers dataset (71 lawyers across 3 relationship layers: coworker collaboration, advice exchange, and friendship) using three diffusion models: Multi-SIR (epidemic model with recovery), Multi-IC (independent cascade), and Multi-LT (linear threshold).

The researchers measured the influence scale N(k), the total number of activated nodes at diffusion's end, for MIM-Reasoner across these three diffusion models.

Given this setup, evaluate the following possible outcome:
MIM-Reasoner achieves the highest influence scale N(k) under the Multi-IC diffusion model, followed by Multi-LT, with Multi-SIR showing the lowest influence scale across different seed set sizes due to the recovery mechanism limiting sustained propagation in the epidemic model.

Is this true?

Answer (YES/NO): NO